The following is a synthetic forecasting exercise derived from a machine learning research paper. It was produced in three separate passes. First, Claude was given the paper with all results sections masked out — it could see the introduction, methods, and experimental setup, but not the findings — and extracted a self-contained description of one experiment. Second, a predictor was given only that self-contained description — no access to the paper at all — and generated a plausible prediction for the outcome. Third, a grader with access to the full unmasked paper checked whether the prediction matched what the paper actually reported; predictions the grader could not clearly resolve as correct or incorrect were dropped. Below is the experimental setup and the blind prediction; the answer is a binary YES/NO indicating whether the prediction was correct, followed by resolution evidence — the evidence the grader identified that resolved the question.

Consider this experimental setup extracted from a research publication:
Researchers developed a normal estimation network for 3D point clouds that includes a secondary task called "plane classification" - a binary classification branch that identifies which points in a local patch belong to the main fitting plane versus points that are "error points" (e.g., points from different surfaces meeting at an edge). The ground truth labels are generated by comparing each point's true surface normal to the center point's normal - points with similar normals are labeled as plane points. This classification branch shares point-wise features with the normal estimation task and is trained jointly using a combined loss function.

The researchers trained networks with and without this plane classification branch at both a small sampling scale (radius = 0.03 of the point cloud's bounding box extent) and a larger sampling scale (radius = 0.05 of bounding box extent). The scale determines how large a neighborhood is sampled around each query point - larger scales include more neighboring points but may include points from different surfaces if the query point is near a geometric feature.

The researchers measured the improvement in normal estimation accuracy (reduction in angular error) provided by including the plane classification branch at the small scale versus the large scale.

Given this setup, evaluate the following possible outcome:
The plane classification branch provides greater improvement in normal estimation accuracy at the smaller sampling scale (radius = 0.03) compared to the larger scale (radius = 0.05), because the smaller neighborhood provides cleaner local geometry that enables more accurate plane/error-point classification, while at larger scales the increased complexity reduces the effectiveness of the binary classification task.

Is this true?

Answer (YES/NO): NO